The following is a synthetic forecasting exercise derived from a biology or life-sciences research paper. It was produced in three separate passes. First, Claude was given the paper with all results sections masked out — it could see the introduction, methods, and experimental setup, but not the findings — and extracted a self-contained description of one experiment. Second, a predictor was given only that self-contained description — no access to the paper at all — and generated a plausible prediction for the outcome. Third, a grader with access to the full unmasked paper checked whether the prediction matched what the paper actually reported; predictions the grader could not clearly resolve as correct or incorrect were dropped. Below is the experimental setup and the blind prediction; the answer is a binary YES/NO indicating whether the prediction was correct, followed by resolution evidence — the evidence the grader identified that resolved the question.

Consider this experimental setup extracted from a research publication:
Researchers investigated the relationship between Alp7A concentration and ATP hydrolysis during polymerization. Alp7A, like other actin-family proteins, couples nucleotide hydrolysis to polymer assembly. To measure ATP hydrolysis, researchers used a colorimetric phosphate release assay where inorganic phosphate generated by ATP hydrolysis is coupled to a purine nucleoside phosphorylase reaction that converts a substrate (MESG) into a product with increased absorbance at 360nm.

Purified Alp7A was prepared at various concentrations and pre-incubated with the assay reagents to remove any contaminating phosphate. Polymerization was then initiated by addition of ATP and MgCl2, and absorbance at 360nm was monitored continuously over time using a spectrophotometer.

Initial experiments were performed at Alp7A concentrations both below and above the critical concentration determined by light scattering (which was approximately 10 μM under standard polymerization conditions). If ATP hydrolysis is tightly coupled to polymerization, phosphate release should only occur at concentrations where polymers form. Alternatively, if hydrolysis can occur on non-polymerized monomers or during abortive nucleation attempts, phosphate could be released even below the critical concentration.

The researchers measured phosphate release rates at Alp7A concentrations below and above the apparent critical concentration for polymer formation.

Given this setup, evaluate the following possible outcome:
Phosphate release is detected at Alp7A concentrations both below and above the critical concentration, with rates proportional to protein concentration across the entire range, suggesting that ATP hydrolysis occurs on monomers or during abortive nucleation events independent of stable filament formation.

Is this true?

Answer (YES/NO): NO